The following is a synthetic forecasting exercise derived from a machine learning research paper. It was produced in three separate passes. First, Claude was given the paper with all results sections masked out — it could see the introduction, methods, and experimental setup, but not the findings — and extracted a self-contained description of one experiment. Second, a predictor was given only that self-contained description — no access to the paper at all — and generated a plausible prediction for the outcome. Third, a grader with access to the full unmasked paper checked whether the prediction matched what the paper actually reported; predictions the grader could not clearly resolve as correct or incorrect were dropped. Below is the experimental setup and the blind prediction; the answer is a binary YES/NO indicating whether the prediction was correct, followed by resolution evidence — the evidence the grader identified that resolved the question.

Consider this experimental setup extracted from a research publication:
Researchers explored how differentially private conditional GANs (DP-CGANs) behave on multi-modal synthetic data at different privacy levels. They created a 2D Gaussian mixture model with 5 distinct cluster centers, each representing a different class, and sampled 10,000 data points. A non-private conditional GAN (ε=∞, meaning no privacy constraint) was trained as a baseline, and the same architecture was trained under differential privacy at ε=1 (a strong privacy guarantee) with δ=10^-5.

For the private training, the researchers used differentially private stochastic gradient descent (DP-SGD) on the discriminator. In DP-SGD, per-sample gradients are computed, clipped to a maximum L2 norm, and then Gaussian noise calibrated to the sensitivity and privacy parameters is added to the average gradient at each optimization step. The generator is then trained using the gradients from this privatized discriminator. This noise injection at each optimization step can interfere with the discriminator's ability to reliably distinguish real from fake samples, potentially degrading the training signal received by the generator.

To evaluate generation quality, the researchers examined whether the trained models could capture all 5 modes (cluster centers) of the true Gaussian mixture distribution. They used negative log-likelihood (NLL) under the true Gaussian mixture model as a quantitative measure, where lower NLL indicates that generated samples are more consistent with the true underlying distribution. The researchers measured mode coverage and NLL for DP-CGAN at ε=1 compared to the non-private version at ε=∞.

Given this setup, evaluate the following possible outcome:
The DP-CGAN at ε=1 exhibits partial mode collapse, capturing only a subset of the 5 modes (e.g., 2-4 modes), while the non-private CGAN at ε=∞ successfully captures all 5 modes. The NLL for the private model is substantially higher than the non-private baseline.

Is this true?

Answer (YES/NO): YES